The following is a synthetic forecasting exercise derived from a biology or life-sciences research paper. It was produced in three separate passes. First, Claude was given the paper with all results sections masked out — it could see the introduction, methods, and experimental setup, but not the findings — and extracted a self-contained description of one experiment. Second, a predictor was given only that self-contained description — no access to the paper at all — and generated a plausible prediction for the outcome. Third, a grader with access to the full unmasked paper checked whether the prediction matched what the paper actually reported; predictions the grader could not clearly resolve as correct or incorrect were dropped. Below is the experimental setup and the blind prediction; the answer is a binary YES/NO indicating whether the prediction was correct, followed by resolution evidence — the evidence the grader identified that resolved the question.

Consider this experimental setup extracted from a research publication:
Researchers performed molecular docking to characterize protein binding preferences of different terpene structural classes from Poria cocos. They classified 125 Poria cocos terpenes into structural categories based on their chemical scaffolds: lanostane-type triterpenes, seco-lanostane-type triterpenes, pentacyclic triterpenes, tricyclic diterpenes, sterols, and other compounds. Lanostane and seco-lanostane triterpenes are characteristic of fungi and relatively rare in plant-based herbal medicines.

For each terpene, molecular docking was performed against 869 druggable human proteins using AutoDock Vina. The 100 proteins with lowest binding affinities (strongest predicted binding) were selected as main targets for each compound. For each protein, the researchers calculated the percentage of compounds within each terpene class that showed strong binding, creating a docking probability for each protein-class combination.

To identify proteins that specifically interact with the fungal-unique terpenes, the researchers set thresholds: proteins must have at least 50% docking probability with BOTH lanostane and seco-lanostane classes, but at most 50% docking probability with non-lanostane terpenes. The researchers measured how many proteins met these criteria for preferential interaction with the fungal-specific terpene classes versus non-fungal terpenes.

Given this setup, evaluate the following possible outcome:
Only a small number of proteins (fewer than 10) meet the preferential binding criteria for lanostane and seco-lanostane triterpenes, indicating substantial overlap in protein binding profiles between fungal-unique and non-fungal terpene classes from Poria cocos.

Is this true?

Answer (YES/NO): NO